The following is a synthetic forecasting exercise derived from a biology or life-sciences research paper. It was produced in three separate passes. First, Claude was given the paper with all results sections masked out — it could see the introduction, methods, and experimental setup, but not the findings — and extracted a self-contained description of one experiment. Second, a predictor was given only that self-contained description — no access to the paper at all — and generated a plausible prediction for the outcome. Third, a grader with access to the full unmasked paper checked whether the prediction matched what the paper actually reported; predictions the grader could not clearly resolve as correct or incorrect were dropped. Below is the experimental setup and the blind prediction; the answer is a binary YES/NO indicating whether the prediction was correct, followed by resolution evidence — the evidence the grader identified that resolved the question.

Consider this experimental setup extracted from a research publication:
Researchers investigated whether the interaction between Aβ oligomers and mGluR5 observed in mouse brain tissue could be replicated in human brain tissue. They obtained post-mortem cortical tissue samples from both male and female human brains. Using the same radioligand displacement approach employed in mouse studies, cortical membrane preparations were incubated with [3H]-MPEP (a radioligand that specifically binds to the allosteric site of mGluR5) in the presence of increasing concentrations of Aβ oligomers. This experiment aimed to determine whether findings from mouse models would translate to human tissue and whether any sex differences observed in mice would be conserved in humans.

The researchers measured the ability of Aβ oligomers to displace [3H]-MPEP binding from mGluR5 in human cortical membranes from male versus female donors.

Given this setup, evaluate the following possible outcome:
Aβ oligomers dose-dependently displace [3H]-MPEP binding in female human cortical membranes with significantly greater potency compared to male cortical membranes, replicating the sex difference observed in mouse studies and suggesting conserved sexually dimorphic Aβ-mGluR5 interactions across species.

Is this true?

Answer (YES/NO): NO